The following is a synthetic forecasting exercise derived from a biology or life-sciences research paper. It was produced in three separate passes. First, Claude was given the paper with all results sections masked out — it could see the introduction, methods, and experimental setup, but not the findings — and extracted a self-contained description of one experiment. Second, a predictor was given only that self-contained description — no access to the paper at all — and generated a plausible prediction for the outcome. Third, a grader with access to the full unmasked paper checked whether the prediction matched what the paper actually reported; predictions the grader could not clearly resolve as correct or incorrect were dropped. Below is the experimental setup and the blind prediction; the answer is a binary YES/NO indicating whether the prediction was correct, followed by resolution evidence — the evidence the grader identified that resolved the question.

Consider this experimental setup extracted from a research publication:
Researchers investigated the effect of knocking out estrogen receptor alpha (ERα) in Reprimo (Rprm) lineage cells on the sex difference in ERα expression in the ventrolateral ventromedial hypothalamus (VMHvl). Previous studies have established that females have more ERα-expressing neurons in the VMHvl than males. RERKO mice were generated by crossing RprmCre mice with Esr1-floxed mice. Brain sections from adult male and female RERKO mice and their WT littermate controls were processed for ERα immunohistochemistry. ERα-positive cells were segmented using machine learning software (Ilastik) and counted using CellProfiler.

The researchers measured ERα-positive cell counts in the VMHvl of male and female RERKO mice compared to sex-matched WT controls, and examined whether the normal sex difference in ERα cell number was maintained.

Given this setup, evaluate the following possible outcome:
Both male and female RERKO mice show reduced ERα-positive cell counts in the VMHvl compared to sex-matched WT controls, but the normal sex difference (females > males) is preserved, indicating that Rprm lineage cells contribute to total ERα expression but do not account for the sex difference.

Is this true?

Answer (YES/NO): NO